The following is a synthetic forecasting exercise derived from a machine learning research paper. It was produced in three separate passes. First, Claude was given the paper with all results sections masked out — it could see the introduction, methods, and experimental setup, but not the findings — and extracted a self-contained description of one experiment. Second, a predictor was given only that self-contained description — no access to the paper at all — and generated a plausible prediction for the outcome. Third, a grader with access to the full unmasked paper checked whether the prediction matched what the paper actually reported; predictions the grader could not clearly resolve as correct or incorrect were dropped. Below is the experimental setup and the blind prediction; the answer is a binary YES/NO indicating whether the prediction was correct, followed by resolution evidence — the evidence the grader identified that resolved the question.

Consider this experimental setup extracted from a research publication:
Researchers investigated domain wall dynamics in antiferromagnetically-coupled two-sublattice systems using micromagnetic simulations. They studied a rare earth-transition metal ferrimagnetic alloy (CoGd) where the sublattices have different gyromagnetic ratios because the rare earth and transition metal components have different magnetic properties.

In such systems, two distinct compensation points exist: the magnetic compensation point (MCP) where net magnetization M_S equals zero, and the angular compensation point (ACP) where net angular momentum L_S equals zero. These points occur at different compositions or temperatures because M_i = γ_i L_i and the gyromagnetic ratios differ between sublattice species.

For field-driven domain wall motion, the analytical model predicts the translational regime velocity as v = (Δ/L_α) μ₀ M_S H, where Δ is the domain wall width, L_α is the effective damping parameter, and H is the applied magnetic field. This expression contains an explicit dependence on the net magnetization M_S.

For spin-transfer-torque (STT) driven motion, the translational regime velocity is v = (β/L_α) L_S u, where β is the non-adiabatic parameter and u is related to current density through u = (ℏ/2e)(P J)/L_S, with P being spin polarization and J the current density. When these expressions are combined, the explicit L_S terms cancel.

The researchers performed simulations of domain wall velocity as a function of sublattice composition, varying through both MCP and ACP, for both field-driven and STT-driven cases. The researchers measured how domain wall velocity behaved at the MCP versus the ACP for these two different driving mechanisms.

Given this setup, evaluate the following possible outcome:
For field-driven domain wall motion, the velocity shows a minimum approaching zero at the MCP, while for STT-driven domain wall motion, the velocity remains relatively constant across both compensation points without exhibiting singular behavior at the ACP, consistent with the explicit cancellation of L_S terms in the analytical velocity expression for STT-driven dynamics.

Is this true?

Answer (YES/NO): NO